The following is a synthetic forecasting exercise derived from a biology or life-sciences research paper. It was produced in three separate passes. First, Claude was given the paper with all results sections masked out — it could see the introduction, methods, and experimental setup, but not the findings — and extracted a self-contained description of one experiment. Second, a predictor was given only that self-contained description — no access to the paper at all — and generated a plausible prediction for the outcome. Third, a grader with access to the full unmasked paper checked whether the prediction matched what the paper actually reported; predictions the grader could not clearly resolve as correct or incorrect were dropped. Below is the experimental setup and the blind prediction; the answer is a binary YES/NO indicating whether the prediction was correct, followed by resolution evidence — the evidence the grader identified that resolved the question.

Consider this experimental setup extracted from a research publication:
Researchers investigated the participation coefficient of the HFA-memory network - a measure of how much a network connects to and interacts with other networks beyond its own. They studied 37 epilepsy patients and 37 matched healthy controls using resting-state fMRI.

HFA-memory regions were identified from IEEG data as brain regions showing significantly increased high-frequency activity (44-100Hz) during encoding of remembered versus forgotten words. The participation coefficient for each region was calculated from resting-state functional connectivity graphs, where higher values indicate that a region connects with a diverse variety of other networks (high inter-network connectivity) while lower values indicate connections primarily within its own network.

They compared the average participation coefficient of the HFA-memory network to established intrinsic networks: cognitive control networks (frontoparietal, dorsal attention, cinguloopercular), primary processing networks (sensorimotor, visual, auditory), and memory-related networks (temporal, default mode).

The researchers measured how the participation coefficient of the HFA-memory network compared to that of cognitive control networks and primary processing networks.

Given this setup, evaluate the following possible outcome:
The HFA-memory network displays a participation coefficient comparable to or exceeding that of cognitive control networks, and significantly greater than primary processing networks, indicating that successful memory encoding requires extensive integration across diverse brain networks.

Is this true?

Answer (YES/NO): NO